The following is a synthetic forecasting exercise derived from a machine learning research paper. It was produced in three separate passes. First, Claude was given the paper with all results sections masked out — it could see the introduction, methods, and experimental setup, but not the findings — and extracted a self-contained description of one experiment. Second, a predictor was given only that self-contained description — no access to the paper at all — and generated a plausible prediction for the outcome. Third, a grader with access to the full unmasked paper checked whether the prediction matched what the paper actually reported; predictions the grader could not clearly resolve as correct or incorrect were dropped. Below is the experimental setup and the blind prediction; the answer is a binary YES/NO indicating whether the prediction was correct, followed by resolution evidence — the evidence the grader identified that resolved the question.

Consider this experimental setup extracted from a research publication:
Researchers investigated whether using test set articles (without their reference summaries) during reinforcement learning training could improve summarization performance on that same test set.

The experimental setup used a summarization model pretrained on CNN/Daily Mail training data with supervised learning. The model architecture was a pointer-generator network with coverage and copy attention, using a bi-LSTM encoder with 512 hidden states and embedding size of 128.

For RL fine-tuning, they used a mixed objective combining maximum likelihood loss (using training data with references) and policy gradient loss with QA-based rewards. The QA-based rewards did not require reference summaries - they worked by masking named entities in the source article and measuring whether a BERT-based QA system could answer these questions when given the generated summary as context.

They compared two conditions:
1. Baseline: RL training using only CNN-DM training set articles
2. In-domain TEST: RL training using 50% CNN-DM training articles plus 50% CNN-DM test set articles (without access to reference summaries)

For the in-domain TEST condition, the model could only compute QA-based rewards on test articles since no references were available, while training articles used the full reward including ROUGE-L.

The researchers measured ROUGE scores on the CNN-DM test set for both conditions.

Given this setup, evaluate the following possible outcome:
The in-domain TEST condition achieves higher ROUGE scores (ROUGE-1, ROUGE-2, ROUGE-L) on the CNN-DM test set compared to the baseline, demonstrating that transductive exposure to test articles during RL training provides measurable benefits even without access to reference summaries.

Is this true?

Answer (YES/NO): NO